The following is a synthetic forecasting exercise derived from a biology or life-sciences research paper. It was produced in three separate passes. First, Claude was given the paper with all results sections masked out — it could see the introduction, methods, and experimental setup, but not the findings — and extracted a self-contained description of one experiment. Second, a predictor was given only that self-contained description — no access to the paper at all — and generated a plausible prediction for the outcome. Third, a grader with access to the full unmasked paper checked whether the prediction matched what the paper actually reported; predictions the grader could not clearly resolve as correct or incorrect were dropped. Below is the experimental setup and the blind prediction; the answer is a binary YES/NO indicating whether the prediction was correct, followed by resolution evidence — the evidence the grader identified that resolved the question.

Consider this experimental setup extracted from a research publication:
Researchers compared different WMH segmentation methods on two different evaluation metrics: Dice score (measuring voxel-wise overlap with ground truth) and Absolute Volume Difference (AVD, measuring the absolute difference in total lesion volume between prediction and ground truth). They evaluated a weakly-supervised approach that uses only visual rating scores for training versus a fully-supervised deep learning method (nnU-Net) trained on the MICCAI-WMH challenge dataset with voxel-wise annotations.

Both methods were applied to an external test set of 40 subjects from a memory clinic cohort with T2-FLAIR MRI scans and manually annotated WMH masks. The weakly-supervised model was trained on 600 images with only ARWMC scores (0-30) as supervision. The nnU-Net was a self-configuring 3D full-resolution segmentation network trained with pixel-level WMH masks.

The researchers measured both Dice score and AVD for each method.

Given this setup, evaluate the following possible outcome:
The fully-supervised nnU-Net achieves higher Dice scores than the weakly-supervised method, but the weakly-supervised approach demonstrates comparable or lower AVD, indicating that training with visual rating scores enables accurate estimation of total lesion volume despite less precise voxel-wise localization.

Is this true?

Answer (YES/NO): YES